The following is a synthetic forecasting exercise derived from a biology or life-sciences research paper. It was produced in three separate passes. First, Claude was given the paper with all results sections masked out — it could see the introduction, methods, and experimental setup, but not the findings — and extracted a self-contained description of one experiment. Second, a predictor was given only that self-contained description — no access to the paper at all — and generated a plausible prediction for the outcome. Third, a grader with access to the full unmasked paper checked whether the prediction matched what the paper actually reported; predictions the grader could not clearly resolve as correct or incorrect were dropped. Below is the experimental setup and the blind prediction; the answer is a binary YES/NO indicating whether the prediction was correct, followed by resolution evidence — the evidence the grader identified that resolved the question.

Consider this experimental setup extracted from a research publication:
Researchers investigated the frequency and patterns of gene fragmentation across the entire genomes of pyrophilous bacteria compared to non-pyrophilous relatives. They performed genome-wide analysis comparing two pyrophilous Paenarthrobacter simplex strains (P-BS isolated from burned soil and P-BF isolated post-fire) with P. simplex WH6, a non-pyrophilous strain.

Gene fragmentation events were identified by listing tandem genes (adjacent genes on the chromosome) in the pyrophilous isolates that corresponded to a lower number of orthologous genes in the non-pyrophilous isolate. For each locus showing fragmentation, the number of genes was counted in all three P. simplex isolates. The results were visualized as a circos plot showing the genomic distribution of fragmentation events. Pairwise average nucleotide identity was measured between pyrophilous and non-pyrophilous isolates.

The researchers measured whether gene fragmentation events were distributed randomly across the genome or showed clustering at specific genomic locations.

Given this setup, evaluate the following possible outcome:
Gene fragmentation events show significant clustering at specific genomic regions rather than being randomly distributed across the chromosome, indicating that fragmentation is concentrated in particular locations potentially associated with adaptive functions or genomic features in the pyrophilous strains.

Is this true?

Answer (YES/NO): NO